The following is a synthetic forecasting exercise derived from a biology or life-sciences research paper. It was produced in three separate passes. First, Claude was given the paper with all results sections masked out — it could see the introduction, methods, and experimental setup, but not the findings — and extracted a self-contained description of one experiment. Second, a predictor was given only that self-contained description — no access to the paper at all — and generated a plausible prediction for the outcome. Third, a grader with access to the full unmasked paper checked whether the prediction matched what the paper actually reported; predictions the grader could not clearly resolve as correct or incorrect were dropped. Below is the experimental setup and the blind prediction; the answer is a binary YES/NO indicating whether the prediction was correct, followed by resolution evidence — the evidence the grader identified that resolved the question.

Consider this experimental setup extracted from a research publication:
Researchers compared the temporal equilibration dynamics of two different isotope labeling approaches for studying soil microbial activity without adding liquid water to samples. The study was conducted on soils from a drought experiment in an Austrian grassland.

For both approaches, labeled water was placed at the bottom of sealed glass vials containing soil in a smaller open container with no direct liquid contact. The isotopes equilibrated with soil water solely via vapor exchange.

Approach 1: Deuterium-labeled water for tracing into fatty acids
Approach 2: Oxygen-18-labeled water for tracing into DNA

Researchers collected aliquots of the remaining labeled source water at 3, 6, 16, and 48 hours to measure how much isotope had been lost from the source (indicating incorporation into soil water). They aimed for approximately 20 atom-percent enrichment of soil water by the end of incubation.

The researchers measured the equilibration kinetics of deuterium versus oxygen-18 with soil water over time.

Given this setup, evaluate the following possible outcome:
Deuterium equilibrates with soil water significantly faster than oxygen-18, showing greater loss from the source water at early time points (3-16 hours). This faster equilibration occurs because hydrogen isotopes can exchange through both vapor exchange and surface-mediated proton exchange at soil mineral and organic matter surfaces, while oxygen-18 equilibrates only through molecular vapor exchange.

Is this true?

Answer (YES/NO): NO